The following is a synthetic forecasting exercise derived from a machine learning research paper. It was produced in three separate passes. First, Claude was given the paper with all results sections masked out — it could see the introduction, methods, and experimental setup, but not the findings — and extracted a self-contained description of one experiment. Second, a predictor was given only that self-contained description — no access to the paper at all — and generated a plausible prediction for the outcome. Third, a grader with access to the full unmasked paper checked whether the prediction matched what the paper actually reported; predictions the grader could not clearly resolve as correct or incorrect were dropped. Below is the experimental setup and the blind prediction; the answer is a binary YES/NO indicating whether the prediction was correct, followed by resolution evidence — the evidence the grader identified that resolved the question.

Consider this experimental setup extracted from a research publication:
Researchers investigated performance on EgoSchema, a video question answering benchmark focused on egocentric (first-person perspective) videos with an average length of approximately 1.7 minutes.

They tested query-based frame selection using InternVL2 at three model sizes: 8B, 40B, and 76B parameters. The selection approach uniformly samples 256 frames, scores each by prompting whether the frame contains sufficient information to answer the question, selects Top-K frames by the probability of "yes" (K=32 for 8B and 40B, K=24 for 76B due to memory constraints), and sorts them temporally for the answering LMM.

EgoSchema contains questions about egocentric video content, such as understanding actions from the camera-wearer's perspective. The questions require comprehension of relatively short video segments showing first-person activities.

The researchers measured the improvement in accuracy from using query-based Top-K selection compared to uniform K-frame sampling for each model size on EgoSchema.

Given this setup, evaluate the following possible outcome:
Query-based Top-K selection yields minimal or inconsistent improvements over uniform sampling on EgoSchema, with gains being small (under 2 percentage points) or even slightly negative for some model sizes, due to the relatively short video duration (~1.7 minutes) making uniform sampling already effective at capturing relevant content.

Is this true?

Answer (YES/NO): NO